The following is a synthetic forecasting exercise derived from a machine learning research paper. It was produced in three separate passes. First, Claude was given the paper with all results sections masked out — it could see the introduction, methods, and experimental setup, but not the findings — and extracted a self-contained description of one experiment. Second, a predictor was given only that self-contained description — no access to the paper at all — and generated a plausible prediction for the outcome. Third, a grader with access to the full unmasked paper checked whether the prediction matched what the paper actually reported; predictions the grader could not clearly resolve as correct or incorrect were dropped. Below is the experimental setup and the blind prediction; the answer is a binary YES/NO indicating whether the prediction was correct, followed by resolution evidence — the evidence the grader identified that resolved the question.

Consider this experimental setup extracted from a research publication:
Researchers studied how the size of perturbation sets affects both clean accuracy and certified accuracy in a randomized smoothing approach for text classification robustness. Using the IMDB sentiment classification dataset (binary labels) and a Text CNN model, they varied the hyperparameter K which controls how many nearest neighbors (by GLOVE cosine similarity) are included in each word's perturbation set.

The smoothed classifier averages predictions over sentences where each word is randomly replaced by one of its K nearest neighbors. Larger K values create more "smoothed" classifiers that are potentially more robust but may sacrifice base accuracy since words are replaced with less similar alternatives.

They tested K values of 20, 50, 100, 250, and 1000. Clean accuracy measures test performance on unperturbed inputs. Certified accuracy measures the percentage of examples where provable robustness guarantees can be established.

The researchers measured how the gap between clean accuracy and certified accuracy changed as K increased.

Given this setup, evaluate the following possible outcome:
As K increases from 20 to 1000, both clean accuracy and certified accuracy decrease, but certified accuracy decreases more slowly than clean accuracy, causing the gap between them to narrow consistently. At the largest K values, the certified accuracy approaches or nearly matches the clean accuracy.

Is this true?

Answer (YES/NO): NO